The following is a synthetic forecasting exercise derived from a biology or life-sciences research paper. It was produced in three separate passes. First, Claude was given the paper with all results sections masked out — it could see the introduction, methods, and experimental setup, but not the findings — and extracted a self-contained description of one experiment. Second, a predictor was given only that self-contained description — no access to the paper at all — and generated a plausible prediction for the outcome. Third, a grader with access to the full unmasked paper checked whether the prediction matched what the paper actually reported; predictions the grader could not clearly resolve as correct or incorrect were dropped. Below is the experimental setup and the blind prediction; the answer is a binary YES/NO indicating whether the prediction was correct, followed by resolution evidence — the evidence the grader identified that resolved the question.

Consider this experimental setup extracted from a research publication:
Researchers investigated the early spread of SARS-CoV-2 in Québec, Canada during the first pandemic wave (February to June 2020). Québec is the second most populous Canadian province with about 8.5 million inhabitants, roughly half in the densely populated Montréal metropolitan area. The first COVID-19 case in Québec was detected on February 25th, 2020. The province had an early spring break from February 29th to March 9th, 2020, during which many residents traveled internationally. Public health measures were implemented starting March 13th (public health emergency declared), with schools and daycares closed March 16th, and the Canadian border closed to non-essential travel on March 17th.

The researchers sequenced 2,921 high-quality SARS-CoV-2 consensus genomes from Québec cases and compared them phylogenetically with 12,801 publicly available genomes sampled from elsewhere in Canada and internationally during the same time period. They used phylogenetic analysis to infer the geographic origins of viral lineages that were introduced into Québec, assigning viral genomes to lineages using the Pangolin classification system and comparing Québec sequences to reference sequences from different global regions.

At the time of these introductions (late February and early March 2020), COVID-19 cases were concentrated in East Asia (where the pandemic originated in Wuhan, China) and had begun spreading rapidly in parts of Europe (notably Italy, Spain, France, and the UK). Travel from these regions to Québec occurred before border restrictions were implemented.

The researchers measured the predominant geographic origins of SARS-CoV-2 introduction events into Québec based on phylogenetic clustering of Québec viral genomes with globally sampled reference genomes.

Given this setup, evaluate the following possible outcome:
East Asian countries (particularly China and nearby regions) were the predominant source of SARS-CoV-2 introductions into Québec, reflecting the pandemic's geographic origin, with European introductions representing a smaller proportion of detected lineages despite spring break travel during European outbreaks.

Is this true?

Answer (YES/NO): NO